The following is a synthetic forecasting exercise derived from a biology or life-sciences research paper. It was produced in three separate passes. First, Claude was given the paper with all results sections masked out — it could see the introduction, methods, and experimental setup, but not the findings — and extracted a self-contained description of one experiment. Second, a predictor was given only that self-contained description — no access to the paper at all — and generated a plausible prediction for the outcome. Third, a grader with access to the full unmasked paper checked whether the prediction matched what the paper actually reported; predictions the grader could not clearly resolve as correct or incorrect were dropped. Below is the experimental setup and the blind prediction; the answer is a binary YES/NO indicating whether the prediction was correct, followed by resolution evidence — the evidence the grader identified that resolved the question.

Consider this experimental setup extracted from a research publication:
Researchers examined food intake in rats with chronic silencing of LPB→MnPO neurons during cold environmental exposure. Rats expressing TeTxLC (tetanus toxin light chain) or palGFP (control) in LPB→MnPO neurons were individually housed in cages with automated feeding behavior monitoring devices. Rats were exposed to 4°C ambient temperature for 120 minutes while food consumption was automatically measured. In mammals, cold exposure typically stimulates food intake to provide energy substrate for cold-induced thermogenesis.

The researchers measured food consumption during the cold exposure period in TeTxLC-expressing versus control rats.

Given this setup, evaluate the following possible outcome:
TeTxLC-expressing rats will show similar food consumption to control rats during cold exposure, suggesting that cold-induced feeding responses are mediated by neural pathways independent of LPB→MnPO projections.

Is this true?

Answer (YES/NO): NO